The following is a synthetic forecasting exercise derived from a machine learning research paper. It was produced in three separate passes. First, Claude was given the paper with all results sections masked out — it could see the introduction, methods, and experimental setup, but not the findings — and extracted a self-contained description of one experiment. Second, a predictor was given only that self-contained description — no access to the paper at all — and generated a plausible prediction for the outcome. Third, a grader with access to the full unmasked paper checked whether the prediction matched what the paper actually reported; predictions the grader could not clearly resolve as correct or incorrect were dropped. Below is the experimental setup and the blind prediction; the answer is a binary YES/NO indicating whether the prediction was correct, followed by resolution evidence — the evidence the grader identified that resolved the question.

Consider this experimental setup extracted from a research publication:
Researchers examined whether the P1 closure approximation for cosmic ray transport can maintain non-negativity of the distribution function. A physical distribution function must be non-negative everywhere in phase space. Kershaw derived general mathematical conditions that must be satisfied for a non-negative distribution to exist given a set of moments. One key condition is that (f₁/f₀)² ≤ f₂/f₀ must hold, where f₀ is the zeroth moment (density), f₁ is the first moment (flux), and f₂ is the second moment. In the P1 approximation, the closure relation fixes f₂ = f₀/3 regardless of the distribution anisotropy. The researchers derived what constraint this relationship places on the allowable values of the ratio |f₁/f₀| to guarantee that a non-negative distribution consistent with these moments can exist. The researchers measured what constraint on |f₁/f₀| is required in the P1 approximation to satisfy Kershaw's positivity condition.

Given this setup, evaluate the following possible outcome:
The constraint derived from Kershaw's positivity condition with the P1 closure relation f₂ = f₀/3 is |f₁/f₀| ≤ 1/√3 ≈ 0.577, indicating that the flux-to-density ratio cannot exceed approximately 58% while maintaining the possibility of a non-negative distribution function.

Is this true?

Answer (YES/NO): YES